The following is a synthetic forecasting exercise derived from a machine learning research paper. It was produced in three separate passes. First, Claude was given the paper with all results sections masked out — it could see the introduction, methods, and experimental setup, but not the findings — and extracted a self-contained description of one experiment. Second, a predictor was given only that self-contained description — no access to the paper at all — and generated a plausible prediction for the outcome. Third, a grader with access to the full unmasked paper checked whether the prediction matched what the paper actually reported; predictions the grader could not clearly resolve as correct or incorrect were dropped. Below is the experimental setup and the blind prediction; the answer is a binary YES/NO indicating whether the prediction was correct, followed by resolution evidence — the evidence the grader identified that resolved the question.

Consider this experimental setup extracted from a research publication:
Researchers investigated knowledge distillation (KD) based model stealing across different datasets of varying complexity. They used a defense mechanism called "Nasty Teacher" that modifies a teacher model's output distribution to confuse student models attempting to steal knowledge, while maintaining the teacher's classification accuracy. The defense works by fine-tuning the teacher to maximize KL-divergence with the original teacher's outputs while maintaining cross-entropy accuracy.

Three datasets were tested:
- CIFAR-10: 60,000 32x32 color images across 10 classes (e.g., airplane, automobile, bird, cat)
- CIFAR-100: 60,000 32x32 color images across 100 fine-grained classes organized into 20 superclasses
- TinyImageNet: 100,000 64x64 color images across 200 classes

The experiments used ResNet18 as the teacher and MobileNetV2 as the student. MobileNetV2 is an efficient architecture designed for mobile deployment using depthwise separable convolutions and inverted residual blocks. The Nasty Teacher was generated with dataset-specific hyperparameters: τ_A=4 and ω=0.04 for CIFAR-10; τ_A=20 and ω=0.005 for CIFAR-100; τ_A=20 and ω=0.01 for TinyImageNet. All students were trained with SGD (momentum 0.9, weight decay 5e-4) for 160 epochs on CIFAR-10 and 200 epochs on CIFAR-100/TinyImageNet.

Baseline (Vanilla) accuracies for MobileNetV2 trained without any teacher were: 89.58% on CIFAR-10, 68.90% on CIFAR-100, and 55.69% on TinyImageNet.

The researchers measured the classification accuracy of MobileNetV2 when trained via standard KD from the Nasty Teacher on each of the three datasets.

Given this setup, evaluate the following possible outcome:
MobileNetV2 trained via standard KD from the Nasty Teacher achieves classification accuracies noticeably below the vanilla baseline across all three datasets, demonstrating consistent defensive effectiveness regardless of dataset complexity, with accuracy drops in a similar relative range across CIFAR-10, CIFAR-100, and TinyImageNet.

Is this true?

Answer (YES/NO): NO